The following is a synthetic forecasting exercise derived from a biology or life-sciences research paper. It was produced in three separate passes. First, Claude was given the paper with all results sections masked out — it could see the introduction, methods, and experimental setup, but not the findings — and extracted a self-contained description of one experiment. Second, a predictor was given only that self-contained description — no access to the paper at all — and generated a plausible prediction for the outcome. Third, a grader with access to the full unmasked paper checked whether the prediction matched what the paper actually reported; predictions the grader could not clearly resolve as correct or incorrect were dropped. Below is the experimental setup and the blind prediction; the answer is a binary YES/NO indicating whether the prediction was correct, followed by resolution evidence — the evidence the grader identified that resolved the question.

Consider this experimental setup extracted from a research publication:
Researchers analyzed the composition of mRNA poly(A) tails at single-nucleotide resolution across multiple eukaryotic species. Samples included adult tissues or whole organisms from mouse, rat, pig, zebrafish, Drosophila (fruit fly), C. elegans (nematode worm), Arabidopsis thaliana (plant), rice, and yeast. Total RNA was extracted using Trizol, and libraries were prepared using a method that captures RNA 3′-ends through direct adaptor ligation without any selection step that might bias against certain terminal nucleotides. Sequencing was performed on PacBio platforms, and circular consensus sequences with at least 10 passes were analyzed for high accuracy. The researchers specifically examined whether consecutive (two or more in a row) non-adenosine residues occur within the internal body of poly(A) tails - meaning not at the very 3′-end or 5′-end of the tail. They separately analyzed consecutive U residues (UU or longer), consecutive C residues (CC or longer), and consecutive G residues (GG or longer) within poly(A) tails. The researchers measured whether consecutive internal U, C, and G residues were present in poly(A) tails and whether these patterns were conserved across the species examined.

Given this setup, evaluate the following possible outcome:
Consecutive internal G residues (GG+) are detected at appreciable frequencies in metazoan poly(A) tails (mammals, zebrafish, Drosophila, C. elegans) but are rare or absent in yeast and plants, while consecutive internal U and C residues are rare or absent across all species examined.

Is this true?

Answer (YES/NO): NO